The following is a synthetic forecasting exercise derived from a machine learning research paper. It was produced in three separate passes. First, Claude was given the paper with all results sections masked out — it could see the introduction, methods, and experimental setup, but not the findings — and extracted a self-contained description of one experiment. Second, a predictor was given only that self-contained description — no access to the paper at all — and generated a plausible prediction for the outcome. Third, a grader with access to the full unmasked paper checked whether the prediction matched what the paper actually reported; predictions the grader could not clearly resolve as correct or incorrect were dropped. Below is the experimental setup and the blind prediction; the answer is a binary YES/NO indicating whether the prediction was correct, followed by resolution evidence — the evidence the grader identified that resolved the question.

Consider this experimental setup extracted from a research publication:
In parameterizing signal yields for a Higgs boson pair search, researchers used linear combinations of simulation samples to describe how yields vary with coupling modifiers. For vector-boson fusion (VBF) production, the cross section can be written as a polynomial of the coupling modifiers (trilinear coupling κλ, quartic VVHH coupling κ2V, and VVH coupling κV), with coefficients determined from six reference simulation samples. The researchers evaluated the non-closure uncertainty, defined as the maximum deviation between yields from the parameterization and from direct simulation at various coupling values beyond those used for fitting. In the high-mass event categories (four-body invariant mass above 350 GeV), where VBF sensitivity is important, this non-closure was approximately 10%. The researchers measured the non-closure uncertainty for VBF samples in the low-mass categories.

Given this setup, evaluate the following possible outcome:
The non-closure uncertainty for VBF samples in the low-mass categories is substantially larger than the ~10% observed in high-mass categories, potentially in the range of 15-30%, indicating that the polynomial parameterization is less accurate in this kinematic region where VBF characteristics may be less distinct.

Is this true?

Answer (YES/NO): YES